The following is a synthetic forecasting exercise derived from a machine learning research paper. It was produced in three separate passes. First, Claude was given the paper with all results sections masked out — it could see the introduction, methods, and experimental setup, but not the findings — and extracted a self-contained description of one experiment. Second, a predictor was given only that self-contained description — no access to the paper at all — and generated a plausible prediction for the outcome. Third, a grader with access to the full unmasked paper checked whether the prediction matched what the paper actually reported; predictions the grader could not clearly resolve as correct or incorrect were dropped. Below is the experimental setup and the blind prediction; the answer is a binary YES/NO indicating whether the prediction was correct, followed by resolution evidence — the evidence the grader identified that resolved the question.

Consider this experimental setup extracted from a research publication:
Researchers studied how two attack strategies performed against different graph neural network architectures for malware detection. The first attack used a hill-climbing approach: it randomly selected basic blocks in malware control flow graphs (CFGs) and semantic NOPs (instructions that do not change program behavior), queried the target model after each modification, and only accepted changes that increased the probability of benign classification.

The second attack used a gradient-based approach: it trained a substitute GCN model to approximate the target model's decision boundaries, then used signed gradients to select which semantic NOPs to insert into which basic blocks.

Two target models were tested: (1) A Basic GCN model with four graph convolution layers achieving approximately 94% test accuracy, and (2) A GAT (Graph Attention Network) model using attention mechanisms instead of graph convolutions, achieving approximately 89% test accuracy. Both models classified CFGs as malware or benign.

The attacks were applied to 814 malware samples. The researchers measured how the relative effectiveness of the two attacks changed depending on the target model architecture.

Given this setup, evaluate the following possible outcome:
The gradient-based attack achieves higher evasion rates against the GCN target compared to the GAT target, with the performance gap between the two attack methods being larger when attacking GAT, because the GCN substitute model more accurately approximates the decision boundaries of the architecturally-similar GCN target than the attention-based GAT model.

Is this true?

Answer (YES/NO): NO